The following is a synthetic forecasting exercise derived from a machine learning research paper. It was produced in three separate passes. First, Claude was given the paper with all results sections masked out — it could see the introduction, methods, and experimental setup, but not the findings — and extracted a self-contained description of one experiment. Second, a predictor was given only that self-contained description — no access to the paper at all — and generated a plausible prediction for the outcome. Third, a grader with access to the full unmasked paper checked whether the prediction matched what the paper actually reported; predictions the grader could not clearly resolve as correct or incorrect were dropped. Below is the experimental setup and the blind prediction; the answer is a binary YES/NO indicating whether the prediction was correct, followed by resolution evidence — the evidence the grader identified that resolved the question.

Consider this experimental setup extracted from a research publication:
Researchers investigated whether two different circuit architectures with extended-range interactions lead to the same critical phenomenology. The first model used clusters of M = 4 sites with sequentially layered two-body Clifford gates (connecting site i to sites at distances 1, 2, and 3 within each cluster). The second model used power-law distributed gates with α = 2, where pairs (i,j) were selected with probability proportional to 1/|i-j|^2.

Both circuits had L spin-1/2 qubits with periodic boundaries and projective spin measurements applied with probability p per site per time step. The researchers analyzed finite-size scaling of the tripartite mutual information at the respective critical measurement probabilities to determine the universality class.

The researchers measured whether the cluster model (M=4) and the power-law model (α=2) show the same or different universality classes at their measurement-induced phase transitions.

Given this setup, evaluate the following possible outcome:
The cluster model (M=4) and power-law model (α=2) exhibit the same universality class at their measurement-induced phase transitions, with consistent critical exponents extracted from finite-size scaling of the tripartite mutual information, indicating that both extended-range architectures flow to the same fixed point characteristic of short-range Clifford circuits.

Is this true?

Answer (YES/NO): NO